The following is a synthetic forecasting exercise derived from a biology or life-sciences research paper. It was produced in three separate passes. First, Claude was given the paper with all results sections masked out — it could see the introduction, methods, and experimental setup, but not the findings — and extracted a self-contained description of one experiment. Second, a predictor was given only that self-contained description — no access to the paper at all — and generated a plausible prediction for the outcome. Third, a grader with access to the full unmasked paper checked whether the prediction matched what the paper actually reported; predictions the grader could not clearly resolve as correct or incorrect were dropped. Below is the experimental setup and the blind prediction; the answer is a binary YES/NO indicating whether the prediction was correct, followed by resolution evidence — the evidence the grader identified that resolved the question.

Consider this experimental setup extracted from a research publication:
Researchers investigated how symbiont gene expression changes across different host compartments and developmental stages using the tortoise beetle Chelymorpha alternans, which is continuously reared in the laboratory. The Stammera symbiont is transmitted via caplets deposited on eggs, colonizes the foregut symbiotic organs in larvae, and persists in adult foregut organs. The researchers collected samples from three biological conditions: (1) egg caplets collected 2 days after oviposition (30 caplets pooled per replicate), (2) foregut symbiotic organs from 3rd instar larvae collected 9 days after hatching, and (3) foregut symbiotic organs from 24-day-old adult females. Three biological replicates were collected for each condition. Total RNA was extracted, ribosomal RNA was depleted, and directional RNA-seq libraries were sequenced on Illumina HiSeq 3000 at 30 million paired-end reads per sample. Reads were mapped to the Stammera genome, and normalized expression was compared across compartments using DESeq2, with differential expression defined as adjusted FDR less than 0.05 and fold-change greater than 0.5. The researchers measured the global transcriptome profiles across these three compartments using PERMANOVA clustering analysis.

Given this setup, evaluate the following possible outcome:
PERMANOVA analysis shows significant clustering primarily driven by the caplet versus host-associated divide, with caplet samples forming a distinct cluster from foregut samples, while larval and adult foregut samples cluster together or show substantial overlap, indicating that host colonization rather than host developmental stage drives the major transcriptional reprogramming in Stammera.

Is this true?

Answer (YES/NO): YES